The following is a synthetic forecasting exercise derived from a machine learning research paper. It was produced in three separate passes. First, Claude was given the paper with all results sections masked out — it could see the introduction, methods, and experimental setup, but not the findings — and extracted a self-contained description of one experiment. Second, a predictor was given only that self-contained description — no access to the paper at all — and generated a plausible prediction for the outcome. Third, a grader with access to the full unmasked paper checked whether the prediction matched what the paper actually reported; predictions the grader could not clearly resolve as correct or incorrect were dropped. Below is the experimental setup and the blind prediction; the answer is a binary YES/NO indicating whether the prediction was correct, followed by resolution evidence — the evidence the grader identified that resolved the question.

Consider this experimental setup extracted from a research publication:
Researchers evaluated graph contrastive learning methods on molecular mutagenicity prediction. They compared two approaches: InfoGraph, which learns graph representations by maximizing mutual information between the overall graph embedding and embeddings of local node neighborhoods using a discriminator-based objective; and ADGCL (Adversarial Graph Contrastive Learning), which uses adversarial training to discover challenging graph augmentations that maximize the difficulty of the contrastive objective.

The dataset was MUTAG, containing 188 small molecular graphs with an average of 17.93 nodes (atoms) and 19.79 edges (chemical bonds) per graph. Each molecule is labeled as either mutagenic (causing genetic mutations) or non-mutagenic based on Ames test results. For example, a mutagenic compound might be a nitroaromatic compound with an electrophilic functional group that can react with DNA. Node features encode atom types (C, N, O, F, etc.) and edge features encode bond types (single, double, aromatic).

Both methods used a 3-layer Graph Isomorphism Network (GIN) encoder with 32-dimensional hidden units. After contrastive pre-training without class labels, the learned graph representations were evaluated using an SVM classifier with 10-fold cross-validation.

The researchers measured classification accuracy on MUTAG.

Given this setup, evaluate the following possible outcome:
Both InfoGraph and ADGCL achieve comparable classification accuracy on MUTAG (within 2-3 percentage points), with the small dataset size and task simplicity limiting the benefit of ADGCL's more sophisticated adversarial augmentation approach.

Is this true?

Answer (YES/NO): YES